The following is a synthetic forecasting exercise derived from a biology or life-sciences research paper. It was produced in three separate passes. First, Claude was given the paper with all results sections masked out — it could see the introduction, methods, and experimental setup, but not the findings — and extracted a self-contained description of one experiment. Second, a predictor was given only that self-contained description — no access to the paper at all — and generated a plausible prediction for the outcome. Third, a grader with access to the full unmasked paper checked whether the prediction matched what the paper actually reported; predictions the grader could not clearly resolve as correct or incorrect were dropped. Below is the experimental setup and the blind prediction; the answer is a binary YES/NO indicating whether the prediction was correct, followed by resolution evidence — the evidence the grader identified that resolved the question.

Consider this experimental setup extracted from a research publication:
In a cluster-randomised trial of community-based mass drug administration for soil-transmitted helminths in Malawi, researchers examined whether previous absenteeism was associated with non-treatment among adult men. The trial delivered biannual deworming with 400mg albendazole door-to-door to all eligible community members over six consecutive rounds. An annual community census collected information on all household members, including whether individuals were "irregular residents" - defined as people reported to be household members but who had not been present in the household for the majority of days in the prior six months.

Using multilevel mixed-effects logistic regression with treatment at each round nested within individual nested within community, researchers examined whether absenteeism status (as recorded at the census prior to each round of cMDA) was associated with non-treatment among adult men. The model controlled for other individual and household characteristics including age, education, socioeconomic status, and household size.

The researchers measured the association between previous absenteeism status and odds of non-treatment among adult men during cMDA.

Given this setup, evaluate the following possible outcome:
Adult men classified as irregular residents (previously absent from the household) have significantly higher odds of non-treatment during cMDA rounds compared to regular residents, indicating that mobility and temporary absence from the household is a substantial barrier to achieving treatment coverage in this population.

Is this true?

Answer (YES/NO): YES